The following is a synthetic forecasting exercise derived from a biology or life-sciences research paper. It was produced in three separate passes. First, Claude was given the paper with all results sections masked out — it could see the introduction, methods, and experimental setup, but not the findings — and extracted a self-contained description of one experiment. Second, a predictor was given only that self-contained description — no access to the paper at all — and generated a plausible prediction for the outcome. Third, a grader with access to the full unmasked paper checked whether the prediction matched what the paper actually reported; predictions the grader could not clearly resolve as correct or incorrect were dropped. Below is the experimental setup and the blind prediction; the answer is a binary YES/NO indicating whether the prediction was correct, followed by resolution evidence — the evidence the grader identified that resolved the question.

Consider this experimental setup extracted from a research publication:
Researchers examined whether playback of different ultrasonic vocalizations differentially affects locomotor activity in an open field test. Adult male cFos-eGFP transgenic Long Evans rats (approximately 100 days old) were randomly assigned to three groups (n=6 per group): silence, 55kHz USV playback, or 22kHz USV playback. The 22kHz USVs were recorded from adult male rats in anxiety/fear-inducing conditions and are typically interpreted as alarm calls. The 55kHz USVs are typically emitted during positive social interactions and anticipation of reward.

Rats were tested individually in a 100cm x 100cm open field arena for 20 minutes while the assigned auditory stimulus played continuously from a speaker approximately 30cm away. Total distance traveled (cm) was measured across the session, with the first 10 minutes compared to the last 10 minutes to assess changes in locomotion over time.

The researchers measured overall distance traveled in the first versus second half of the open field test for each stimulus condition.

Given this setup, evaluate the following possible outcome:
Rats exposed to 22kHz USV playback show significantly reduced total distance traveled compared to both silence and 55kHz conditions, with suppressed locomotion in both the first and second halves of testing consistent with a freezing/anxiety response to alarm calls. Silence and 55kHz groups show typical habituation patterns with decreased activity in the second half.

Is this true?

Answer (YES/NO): NO